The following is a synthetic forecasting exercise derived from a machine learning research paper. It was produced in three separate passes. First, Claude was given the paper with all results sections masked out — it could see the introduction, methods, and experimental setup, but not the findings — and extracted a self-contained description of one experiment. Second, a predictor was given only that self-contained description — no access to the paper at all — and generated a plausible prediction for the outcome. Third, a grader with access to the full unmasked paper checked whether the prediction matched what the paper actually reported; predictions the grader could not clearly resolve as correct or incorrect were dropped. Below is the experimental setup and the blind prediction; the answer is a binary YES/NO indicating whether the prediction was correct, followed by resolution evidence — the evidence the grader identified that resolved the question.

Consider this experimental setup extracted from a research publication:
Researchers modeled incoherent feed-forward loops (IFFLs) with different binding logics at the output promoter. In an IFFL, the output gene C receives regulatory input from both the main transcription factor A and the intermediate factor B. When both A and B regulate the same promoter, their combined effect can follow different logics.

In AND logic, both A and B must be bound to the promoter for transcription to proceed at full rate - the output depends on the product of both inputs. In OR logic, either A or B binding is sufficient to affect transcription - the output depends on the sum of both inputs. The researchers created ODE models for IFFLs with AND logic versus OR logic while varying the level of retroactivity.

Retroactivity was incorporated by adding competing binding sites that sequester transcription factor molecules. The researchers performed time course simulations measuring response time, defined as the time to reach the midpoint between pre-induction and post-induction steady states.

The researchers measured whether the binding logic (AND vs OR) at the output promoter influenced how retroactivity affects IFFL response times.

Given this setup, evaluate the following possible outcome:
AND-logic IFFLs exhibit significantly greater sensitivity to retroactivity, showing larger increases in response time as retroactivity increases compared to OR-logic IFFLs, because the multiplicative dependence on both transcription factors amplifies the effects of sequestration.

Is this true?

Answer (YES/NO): NO